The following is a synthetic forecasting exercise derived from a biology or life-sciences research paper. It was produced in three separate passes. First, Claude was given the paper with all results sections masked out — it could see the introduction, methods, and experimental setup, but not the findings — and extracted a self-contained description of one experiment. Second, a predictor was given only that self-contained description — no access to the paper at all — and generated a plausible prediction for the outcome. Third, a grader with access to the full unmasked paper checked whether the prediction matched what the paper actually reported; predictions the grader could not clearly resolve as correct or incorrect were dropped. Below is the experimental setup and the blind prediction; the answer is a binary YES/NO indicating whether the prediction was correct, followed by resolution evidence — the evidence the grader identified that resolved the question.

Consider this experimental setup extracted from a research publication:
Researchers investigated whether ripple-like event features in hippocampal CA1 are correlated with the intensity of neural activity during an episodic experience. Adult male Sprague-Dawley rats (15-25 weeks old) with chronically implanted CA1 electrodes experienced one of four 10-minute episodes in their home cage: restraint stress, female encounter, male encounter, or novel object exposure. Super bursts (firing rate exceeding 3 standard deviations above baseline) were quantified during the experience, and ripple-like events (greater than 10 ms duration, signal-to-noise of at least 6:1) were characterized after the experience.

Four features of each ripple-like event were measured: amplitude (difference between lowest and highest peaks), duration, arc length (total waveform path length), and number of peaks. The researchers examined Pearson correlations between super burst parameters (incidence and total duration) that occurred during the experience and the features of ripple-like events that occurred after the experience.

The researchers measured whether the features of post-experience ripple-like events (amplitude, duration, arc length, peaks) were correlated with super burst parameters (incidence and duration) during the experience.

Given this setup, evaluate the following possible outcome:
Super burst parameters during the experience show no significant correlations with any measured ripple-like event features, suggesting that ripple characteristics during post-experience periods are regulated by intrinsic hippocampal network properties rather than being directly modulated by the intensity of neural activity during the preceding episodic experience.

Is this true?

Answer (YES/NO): NO